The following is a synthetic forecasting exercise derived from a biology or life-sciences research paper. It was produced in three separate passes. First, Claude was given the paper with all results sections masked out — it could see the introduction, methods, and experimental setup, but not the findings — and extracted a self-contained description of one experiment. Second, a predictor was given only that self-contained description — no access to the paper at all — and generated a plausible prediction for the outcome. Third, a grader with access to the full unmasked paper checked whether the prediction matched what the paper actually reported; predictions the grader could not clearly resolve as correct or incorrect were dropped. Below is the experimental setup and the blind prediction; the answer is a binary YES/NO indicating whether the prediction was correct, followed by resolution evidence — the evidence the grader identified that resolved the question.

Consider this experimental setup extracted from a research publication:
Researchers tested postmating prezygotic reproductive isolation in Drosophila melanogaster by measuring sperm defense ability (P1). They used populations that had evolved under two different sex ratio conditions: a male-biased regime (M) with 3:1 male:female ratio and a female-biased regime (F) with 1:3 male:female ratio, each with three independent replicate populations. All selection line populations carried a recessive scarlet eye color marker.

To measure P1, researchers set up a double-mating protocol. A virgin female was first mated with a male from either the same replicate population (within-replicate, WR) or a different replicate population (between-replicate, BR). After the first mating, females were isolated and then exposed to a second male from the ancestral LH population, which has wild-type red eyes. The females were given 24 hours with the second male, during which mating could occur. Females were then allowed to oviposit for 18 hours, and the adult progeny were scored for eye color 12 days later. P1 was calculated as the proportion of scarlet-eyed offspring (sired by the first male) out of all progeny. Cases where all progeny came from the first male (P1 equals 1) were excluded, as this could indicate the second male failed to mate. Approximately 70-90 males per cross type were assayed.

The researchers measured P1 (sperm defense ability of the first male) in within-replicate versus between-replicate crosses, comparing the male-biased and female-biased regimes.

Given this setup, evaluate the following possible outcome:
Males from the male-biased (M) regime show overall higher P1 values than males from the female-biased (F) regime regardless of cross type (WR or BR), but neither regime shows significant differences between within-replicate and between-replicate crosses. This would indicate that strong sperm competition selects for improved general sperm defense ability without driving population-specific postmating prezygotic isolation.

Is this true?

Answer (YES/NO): NO